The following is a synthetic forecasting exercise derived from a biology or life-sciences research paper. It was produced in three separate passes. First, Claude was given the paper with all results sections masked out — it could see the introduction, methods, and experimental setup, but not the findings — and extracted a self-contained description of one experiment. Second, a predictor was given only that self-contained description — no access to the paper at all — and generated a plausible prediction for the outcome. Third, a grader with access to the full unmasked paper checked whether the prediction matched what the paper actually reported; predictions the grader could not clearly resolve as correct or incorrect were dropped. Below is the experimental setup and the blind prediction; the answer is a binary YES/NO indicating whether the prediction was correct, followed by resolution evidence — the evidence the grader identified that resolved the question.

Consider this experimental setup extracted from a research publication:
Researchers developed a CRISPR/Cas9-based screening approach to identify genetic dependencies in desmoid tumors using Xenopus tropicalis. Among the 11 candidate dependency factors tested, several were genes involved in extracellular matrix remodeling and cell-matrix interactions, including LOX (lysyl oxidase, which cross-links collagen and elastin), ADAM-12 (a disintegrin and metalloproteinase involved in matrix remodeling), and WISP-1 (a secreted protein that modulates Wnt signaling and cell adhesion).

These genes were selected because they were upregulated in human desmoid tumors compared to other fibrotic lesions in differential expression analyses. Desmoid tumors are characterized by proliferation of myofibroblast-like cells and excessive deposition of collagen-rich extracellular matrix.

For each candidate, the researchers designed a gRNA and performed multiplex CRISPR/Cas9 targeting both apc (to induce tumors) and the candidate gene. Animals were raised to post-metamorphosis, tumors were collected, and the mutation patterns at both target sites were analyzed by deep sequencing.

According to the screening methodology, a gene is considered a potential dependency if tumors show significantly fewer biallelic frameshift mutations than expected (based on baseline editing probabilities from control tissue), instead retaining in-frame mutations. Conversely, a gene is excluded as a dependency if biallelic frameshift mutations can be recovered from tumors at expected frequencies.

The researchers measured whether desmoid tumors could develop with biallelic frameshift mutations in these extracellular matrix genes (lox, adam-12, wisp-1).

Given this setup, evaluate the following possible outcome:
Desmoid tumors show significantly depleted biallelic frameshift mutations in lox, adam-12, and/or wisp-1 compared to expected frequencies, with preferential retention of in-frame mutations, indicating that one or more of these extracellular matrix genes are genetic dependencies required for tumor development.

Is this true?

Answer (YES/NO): NO